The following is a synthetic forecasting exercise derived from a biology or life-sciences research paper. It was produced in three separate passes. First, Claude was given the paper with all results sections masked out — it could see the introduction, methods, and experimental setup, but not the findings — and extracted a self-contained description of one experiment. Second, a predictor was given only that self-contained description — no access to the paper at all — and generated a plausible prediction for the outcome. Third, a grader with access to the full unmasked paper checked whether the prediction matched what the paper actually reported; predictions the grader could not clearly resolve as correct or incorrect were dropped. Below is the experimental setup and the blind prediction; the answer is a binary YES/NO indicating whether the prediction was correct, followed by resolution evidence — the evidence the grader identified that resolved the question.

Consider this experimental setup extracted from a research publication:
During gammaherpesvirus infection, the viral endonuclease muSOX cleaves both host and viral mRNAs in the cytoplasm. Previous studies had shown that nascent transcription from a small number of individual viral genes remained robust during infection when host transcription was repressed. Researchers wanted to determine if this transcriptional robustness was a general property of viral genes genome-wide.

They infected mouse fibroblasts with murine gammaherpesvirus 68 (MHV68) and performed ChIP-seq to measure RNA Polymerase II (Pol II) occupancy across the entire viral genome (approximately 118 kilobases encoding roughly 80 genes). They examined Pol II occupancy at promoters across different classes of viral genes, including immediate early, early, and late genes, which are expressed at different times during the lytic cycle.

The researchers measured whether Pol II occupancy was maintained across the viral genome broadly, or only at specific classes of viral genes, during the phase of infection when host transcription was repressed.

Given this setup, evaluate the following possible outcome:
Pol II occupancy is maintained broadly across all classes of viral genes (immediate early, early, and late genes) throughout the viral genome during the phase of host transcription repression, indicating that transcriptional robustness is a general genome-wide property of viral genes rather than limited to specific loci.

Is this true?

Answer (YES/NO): YES